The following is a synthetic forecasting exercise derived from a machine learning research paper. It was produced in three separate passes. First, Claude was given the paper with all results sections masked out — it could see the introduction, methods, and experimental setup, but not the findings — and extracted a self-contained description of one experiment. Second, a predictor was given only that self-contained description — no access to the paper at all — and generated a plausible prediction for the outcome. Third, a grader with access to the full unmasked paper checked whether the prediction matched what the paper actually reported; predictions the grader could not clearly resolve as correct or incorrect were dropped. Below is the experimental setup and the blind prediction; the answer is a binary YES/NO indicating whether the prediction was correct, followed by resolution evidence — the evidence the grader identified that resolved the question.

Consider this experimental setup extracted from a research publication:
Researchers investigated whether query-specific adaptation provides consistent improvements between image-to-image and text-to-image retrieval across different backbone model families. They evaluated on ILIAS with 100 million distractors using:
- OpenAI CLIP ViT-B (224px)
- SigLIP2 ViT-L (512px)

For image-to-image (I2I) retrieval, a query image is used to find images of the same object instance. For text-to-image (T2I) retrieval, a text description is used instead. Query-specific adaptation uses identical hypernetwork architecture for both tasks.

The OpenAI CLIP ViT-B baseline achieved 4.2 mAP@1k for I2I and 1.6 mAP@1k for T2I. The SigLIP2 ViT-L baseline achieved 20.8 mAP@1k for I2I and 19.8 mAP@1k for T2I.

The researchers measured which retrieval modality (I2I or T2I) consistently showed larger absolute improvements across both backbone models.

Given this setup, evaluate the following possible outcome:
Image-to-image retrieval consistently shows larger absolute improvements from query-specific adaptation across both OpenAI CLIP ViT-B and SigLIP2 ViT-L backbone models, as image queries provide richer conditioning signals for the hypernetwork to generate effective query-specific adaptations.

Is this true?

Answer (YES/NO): NO